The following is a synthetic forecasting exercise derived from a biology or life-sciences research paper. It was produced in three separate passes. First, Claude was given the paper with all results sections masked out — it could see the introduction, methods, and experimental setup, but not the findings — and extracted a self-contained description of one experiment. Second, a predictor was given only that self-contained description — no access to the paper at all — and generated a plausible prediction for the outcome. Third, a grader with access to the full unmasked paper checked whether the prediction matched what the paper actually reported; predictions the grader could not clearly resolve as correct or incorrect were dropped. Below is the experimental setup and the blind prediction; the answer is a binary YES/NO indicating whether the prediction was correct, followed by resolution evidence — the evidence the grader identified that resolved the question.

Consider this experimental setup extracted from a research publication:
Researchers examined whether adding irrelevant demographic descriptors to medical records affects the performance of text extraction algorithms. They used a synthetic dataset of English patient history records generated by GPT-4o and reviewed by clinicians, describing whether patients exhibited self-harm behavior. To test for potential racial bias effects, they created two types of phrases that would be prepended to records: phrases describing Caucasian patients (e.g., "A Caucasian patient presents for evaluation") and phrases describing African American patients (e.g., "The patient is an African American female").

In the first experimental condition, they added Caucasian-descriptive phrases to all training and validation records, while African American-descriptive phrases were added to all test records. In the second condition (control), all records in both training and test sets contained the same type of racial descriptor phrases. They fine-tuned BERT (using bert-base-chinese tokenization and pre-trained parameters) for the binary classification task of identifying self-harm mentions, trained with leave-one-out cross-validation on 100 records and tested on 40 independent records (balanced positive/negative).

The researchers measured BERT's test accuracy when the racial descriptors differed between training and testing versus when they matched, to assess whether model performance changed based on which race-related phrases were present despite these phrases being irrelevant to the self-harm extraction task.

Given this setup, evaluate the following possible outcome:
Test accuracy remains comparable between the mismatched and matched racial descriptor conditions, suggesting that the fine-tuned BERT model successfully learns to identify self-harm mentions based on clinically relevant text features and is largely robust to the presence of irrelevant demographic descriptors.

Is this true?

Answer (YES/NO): NO